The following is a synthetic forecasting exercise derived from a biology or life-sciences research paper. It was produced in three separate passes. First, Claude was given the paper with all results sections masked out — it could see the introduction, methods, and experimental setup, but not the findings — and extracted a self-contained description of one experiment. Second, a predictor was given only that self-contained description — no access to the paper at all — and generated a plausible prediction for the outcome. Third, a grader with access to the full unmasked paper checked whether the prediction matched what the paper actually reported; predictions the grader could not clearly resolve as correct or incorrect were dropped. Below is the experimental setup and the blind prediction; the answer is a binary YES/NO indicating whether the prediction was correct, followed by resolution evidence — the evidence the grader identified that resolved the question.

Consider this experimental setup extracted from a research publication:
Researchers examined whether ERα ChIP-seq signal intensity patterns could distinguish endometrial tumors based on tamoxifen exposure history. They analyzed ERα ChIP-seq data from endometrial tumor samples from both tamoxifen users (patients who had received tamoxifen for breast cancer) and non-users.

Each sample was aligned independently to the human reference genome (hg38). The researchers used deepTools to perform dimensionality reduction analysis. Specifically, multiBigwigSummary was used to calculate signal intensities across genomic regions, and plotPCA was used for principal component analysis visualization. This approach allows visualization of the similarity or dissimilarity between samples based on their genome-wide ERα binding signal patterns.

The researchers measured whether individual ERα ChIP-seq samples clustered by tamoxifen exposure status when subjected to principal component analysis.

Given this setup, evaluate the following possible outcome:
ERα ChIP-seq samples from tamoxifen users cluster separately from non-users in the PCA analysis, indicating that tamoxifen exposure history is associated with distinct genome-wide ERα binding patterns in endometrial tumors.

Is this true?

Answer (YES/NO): YES